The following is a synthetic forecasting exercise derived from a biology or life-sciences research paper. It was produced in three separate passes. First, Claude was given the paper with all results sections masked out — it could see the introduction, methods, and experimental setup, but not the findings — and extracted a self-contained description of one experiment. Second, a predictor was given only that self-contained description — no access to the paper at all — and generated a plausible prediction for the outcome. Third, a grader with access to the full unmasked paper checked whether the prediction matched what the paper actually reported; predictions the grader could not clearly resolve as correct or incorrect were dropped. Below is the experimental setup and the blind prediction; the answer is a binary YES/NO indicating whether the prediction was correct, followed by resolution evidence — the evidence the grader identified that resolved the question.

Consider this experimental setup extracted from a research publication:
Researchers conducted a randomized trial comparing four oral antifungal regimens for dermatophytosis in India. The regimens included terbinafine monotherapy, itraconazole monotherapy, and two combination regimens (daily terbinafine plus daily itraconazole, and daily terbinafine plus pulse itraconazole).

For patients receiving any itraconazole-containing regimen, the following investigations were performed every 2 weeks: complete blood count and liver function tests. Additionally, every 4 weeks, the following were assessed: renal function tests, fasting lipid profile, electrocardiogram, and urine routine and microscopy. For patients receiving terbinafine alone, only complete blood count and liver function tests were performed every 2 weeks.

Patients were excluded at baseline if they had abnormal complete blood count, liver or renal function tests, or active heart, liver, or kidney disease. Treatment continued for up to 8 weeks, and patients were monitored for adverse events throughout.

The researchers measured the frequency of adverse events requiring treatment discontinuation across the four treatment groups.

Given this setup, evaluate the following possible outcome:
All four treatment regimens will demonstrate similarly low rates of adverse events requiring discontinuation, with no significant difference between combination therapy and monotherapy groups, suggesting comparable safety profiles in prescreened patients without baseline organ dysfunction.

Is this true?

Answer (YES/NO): YES